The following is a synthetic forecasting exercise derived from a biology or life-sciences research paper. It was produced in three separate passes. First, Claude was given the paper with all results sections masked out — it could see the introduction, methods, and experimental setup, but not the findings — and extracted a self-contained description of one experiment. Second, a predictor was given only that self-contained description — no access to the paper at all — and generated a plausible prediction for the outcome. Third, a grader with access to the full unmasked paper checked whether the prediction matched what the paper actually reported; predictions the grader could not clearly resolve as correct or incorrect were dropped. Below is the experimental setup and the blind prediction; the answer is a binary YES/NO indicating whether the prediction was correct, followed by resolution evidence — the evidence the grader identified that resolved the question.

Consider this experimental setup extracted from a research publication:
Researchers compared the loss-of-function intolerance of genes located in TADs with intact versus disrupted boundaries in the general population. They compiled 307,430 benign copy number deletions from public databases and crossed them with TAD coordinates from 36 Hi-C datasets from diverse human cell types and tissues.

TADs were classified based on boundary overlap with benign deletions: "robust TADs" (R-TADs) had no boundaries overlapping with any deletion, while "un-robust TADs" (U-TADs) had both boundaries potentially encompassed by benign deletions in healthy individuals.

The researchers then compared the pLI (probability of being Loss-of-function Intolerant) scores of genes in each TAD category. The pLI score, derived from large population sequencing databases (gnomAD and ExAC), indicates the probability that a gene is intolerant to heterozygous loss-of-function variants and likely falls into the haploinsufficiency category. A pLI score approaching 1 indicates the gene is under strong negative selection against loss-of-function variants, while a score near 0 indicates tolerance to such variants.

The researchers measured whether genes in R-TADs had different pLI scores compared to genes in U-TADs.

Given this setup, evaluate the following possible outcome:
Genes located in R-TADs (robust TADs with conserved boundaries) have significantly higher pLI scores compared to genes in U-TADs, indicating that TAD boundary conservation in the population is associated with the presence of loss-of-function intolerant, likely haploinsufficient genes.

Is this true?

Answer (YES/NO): YES